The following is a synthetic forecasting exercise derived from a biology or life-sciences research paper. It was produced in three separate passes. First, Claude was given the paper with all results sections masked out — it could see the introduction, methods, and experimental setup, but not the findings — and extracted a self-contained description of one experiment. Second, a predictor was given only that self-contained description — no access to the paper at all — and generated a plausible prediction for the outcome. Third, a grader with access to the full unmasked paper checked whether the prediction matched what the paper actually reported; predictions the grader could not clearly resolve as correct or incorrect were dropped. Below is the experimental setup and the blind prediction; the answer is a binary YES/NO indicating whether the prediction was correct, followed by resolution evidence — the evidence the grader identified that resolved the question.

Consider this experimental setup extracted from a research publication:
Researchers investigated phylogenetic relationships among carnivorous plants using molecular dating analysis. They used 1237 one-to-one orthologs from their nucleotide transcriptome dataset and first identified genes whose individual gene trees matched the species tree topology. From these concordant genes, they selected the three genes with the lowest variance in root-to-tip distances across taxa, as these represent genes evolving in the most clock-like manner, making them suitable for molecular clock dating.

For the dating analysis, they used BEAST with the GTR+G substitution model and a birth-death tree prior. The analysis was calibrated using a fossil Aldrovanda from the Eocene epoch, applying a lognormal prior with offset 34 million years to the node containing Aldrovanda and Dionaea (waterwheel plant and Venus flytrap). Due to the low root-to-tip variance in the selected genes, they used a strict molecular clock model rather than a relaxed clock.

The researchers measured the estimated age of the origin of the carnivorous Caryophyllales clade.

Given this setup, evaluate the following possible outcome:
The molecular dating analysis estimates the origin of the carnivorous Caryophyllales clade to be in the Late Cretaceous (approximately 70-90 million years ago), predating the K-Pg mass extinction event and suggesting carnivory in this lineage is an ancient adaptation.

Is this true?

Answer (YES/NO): YES